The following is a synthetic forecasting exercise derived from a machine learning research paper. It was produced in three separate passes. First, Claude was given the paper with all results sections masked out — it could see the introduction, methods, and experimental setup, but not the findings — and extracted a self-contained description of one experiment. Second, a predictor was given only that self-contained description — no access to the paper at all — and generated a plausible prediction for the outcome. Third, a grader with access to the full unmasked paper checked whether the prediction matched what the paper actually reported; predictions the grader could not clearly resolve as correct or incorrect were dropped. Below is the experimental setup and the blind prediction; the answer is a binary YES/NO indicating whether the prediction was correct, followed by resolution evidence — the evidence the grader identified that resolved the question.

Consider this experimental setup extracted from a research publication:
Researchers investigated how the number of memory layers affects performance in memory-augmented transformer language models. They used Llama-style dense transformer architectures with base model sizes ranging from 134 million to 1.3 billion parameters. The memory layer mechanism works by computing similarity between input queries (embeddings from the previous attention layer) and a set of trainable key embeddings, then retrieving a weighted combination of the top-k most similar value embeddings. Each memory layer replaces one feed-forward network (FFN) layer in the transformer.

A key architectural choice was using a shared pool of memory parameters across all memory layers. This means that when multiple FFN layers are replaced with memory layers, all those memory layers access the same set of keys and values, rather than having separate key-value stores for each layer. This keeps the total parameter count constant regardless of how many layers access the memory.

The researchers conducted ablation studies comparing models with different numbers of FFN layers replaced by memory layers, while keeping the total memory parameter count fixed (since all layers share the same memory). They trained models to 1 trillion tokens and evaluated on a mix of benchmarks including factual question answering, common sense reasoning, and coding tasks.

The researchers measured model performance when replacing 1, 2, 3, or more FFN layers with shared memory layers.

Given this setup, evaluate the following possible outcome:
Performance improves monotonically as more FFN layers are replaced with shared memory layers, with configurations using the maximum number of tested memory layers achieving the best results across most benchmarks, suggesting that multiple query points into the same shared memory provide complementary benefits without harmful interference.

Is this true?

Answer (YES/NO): NO